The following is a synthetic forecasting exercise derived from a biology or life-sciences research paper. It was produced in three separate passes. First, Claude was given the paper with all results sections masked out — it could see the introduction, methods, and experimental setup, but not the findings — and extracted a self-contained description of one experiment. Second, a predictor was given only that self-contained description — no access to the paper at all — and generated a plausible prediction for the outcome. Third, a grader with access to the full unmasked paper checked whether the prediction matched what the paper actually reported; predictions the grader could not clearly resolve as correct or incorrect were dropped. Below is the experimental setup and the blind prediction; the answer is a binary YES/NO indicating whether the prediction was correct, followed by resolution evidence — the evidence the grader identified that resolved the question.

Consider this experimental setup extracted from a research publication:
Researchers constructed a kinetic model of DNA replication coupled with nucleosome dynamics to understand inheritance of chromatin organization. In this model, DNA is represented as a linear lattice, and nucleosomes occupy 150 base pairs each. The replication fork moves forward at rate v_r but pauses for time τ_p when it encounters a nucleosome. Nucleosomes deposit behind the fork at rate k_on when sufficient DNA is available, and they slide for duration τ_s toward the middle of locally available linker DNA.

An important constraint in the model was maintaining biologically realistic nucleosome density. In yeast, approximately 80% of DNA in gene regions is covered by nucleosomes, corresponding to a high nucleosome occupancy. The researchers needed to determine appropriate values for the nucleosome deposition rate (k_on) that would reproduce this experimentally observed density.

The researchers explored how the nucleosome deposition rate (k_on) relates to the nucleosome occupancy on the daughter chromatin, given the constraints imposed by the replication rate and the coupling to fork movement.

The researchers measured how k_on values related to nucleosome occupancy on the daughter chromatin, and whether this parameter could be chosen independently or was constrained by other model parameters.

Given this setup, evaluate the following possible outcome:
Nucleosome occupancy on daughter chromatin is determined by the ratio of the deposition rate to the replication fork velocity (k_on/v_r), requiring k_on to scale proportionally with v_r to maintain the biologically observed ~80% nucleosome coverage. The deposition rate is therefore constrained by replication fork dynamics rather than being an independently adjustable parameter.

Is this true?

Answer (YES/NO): YES